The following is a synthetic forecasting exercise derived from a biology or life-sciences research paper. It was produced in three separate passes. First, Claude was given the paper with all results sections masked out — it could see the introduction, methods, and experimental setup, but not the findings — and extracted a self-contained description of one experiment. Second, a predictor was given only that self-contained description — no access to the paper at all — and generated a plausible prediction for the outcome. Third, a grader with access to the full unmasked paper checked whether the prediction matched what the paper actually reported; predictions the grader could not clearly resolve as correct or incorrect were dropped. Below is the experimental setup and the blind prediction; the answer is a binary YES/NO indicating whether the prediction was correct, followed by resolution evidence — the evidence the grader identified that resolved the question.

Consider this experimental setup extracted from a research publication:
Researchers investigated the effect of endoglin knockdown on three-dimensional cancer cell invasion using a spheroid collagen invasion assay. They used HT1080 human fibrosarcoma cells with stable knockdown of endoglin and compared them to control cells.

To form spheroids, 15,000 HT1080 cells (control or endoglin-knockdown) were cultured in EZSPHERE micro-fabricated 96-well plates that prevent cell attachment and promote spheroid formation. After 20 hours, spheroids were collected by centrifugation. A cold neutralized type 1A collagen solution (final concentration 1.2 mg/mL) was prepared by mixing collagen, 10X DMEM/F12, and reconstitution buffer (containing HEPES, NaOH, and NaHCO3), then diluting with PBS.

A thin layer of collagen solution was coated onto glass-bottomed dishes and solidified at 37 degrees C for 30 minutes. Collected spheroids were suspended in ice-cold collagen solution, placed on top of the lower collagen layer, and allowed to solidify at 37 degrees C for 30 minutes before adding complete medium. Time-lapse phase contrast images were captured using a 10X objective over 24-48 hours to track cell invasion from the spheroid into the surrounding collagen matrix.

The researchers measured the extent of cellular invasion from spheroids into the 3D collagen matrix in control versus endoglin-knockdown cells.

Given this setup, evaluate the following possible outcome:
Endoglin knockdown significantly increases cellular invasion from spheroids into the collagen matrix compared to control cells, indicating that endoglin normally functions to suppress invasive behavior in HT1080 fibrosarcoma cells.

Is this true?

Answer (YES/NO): NO